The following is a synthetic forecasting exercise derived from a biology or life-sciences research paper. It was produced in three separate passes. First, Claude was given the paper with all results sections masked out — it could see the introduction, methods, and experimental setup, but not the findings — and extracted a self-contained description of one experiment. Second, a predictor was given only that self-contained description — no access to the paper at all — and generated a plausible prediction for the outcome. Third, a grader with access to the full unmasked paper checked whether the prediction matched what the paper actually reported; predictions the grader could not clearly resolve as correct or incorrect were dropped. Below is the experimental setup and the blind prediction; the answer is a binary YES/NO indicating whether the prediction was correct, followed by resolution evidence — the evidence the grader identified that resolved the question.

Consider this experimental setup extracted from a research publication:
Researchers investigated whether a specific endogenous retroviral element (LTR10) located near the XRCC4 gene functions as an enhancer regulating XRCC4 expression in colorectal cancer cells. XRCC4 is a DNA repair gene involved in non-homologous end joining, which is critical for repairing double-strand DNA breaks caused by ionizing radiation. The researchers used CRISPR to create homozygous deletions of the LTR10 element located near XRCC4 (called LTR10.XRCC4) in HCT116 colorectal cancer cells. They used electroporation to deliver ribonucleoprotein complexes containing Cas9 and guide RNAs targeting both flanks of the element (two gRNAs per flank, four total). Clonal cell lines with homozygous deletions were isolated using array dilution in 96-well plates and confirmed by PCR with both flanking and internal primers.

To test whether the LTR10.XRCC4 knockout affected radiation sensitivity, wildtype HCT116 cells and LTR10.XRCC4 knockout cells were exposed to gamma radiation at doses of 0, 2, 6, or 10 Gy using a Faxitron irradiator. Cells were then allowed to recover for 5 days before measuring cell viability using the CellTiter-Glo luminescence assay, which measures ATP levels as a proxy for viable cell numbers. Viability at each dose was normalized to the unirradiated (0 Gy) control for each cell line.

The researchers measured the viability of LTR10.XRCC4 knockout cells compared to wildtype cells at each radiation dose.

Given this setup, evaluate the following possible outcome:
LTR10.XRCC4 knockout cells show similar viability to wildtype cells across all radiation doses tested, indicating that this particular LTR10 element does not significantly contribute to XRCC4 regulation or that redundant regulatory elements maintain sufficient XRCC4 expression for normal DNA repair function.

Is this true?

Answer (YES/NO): NO